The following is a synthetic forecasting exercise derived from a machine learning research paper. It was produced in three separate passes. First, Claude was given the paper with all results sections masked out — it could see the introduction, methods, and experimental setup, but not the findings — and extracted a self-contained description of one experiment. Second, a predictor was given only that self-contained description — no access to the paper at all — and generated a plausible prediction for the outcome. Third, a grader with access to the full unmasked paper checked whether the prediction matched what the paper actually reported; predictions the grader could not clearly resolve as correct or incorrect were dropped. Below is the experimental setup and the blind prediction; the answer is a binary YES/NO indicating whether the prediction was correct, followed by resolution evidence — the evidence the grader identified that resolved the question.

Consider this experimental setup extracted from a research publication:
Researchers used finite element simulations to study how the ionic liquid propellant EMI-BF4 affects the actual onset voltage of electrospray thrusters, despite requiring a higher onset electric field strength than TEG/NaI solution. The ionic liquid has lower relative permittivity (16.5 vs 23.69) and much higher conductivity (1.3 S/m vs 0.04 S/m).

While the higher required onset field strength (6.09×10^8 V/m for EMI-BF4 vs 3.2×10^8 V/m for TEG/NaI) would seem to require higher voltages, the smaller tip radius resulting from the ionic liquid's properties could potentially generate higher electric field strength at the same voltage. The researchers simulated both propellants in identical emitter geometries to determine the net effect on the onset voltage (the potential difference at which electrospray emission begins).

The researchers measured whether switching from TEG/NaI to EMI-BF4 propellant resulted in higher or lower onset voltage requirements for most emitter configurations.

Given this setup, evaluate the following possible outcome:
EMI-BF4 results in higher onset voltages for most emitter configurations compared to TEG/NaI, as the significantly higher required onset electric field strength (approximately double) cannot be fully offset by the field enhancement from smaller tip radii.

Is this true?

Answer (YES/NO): NO